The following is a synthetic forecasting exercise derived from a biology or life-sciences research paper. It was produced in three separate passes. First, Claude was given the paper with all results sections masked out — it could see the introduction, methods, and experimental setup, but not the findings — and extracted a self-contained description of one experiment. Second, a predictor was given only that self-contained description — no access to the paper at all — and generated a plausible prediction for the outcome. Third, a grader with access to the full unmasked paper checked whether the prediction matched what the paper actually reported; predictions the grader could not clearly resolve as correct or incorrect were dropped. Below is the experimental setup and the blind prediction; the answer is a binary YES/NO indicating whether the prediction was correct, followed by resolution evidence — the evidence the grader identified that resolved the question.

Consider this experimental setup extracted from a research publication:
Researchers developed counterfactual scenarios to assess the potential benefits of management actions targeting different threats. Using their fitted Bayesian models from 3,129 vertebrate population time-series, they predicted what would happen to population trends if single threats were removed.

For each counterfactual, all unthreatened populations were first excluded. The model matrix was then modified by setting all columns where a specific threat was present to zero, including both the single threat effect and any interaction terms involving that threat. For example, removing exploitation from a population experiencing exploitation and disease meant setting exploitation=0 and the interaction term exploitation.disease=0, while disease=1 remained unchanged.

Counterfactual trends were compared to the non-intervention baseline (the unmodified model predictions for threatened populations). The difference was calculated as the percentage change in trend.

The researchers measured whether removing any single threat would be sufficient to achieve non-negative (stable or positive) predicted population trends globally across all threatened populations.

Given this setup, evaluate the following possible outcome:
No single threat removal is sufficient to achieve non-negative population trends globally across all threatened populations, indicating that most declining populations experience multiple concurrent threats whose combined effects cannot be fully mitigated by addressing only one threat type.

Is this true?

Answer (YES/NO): YES